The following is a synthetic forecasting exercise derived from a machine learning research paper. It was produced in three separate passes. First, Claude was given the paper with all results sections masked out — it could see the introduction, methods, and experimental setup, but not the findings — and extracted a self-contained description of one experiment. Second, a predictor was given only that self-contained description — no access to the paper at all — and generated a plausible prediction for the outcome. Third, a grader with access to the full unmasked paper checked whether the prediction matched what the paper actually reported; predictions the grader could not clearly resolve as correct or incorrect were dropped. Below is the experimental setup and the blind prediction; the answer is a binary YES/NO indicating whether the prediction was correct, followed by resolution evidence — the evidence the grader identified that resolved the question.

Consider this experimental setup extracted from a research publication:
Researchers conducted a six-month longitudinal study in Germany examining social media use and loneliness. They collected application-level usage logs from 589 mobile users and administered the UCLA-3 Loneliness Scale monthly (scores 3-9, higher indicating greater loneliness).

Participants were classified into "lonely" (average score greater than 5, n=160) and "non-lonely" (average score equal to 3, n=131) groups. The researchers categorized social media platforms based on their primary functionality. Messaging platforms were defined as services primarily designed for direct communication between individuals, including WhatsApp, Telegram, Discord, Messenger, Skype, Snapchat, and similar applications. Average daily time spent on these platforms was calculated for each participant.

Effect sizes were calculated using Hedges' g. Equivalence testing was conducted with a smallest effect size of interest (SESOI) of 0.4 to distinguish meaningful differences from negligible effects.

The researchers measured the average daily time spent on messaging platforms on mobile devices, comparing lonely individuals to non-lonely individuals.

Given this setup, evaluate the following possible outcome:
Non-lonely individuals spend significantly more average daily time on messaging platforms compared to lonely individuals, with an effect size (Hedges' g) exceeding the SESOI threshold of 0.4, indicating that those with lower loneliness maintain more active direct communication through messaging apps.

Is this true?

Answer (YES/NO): NO